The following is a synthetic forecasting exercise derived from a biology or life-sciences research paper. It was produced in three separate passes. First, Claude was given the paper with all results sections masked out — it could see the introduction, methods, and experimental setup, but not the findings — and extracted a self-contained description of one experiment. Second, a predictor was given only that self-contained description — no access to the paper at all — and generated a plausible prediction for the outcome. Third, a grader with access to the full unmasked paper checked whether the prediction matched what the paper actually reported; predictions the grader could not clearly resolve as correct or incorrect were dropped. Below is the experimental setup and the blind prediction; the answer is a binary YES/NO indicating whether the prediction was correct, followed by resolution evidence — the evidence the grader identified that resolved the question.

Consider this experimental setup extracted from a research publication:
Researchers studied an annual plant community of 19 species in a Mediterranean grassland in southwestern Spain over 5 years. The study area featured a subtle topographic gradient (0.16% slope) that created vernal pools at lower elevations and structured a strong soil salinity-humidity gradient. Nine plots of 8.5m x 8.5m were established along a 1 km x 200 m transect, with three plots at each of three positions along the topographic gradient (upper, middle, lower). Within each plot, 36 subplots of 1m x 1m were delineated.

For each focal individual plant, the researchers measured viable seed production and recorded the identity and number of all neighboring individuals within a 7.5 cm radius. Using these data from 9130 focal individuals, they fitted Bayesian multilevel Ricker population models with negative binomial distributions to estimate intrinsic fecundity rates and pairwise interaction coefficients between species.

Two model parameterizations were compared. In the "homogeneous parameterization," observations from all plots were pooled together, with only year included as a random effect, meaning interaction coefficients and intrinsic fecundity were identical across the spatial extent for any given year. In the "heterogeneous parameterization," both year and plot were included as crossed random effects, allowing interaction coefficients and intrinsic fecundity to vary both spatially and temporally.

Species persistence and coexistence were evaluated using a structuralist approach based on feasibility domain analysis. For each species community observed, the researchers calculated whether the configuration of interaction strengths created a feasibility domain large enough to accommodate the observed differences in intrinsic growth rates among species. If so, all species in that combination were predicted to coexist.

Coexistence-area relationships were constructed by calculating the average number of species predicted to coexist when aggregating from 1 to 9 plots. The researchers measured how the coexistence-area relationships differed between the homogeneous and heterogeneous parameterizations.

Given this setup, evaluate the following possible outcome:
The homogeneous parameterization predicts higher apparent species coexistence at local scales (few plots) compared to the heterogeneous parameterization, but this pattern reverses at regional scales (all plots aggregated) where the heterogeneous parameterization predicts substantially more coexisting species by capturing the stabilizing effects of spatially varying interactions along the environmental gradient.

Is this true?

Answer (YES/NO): NO